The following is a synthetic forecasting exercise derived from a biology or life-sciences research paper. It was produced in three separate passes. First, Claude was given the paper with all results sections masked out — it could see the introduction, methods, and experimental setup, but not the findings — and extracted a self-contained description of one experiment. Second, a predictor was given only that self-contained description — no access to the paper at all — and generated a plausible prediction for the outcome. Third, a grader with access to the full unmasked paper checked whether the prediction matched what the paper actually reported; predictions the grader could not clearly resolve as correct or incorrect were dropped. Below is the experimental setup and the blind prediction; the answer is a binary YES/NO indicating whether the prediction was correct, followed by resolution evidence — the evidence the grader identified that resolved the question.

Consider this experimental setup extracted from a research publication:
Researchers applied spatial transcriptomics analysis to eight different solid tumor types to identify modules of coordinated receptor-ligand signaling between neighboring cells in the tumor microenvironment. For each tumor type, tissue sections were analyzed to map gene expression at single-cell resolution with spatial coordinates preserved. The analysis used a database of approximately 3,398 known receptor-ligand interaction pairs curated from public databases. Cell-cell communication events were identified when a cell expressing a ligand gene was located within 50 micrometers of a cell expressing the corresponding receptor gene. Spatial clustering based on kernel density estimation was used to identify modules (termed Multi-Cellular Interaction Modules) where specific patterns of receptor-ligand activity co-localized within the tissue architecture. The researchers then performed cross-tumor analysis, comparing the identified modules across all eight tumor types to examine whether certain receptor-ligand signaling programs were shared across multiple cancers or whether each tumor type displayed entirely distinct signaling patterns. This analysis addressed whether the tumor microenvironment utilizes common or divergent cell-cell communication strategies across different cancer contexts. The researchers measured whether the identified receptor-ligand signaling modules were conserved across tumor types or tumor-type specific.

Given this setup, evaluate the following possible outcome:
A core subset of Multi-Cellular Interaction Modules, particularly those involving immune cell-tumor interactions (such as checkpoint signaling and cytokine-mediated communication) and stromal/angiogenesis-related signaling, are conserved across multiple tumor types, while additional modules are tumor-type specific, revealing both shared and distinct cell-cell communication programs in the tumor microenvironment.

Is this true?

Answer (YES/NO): YES